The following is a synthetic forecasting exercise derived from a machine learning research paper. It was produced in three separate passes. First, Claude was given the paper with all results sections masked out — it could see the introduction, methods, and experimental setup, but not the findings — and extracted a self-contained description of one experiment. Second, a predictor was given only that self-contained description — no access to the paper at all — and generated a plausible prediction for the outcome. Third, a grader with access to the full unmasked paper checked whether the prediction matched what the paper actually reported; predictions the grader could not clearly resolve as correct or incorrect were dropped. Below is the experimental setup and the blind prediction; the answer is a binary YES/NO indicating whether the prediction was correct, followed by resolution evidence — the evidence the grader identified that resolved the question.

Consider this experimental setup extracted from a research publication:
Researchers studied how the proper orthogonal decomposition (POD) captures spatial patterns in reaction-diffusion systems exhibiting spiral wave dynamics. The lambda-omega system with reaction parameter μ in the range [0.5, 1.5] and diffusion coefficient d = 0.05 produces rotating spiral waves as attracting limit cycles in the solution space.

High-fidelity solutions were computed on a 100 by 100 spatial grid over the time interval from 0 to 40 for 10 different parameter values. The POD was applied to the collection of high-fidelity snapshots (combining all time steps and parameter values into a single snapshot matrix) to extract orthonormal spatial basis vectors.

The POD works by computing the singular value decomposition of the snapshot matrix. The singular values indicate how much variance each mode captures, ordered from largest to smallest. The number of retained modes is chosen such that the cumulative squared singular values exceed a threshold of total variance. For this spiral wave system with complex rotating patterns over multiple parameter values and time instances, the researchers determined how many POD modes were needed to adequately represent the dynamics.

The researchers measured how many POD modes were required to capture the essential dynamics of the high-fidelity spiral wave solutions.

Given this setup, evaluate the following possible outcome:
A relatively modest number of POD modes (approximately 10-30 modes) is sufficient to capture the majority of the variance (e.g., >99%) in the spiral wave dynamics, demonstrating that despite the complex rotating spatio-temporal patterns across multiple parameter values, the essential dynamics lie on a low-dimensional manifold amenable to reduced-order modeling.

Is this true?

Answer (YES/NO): NO